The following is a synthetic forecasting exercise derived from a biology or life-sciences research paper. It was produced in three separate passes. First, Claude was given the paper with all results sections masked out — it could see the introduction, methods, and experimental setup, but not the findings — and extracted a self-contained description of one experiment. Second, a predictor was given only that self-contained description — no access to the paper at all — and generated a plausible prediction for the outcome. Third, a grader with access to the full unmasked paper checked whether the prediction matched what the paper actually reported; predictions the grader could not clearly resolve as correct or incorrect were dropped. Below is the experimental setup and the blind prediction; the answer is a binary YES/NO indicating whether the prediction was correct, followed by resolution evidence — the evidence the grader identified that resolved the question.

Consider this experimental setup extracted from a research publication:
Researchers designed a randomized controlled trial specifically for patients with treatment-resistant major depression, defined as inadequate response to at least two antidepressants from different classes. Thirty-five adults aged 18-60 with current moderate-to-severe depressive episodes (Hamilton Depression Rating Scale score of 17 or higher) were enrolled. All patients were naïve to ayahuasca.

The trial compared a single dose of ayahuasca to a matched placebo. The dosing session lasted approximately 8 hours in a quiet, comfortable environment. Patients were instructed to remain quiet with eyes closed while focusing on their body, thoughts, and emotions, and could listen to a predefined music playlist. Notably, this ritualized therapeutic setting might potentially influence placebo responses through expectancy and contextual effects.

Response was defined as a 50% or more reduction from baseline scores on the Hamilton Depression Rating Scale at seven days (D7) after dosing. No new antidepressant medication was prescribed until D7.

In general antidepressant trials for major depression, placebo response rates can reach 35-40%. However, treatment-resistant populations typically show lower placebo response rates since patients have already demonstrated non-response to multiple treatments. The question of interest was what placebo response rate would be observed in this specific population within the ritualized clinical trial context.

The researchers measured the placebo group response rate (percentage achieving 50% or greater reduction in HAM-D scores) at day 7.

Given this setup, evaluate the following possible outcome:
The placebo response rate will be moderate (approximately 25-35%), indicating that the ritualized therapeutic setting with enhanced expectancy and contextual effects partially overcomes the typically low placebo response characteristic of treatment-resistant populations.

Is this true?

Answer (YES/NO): NO